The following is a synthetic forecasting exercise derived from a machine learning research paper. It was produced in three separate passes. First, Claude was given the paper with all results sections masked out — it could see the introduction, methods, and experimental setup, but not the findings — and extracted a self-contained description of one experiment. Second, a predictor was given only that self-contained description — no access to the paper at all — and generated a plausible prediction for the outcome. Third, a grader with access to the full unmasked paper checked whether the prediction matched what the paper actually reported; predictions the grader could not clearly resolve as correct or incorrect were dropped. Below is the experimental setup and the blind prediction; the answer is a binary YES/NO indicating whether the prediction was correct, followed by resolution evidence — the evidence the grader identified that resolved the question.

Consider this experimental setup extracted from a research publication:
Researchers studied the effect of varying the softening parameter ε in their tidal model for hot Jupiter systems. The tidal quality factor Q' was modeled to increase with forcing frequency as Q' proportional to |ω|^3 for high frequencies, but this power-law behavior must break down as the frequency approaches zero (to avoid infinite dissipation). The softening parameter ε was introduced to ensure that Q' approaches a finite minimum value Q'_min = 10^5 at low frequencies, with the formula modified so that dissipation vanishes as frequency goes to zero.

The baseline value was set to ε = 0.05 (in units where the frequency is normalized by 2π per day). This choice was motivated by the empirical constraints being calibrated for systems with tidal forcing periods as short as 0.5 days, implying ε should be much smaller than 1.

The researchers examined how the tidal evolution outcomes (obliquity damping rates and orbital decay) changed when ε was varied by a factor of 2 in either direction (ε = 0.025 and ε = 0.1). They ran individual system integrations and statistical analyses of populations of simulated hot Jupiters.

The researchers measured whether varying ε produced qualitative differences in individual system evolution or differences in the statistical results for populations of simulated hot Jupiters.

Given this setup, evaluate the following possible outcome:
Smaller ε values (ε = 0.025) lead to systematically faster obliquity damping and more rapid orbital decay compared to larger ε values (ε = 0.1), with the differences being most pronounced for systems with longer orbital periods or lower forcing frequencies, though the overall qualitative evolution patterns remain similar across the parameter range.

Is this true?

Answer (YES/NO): NO